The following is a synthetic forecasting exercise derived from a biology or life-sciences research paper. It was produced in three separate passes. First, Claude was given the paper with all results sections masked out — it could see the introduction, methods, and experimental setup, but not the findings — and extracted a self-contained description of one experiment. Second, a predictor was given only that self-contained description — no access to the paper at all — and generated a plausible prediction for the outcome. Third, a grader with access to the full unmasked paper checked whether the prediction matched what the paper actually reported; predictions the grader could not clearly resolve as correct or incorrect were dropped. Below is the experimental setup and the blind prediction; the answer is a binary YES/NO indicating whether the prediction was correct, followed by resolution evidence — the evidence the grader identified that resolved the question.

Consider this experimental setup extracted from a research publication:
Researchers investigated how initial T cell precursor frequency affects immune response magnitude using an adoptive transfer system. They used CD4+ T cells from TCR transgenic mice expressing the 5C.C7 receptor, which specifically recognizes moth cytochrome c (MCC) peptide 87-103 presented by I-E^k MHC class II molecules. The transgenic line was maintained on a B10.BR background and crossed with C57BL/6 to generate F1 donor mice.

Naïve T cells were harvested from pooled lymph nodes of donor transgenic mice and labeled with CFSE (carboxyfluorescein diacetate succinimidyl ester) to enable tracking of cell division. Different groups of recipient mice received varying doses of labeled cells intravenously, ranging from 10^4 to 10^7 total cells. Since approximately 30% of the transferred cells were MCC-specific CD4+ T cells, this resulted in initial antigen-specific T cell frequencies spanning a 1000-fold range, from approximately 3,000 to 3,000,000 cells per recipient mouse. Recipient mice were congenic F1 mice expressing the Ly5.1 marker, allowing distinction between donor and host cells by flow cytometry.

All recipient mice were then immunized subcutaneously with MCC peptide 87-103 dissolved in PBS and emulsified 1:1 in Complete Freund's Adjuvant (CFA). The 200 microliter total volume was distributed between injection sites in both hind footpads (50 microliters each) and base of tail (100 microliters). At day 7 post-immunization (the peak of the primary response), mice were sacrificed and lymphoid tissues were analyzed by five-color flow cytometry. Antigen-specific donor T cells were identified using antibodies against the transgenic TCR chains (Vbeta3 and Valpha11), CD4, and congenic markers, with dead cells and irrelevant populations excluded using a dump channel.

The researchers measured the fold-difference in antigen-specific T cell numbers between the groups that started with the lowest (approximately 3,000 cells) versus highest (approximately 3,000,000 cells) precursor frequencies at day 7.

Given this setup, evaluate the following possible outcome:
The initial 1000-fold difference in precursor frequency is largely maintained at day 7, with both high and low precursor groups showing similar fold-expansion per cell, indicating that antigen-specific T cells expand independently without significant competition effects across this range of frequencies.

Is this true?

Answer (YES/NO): NO